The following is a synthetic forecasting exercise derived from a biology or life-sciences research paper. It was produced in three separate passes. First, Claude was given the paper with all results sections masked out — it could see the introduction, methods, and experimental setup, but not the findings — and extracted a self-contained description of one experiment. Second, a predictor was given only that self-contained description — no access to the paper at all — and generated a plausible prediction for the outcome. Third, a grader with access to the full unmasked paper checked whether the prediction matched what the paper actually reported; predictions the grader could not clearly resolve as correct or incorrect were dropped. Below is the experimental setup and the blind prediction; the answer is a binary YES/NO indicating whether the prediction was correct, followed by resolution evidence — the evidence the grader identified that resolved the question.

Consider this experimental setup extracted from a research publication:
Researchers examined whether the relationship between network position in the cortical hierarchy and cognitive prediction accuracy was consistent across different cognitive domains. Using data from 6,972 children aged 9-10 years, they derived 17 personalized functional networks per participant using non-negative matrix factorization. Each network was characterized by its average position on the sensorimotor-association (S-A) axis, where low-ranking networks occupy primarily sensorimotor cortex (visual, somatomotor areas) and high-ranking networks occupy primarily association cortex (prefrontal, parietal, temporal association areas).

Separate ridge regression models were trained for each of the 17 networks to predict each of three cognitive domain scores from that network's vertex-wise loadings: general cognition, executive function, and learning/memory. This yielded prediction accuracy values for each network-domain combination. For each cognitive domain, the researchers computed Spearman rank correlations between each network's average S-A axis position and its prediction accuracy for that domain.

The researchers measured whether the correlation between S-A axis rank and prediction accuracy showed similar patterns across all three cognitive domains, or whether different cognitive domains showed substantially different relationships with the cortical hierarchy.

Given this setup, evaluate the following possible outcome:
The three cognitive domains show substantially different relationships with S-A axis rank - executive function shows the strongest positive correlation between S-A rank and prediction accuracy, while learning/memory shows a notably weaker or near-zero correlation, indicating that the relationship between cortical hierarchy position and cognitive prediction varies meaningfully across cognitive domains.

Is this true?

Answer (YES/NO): NO